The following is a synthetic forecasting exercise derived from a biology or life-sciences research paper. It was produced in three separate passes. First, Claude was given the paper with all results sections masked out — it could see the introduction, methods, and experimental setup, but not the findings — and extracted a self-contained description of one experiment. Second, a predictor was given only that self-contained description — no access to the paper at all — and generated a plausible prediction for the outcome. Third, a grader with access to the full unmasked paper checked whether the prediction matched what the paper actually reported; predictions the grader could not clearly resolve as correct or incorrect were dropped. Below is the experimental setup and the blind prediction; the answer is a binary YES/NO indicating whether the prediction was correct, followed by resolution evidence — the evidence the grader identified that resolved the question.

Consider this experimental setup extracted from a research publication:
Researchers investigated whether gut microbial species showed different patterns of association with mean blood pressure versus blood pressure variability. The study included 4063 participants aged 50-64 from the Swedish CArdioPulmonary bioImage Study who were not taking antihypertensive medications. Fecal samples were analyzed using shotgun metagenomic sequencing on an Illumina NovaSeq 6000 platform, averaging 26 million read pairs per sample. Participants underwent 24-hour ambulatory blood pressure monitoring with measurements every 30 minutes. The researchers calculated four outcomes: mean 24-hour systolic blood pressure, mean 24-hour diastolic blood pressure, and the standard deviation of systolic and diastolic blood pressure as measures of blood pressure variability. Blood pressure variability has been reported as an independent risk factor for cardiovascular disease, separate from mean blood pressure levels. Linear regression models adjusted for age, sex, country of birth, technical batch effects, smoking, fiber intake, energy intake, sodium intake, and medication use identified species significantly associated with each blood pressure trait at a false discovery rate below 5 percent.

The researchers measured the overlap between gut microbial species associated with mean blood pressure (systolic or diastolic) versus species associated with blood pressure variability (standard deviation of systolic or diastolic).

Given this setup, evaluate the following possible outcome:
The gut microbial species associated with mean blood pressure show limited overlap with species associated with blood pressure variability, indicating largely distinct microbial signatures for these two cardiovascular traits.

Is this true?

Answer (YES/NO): NO